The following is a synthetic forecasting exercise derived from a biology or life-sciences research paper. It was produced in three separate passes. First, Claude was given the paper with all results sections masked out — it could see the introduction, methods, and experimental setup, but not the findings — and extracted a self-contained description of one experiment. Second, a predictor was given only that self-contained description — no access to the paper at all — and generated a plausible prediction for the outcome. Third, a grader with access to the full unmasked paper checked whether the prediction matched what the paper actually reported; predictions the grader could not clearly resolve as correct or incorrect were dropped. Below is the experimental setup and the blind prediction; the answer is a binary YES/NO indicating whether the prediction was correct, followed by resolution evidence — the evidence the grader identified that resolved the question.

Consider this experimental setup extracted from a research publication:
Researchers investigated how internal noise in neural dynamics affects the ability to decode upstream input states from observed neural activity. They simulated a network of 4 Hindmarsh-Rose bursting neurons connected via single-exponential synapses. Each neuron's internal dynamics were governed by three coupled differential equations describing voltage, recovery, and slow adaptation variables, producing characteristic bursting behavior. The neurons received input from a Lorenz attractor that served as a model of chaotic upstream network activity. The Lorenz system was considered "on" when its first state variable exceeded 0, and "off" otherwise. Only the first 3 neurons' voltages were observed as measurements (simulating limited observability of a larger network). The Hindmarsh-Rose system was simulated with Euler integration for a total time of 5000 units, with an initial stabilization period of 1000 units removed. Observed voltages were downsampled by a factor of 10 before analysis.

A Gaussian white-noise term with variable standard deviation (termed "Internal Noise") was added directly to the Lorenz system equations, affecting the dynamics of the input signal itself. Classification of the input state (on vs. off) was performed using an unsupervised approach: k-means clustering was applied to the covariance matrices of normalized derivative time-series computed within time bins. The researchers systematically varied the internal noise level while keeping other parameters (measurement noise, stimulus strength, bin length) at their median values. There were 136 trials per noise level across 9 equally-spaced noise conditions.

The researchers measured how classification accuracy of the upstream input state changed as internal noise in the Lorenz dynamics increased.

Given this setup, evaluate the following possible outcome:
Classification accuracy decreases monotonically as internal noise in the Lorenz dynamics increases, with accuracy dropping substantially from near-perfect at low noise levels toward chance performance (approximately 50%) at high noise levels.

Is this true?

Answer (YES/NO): NO